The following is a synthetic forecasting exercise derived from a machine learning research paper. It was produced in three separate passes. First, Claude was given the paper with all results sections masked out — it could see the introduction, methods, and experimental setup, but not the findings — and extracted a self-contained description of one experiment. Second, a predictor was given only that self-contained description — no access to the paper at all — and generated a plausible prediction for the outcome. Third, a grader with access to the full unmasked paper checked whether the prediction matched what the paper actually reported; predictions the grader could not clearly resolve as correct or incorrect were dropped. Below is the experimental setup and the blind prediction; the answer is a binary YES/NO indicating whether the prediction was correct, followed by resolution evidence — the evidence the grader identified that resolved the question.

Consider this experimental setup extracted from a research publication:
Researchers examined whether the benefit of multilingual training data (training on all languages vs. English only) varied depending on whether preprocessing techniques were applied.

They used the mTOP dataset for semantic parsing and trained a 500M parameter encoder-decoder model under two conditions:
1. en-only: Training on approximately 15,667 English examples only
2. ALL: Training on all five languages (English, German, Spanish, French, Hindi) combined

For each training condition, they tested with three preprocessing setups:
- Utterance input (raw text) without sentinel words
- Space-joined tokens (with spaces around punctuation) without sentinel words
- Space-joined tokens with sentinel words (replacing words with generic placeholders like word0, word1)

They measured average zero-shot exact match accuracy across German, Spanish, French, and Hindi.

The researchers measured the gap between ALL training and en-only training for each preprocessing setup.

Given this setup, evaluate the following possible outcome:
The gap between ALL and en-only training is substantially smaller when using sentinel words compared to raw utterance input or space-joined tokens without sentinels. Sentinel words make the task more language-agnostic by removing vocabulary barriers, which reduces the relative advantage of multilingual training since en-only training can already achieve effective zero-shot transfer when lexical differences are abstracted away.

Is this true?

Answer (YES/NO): YES